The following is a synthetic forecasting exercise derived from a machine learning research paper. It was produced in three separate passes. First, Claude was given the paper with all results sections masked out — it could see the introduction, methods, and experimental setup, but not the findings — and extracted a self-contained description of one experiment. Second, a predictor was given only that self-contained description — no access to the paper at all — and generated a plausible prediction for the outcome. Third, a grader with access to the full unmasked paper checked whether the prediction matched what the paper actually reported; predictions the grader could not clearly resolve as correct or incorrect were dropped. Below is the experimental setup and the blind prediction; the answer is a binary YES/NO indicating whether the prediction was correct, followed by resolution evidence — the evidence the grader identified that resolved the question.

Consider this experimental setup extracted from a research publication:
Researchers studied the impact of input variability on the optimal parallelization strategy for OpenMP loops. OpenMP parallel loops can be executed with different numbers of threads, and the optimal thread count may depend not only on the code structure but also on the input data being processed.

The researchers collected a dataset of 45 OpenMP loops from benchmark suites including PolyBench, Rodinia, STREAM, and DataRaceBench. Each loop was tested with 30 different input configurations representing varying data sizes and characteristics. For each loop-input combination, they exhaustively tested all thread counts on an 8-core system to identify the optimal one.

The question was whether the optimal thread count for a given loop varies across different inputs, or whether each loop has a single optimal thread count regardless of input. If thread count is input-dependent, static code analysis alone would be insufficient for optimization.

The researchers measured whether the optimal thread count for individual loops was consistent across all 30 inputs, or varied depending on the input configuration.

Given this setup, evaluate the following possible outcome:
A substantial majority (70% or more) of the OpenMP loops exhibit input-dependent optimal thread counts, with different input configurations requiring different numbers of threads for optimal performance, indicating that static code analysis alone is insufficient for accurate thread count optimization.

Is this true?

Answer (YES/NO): NO